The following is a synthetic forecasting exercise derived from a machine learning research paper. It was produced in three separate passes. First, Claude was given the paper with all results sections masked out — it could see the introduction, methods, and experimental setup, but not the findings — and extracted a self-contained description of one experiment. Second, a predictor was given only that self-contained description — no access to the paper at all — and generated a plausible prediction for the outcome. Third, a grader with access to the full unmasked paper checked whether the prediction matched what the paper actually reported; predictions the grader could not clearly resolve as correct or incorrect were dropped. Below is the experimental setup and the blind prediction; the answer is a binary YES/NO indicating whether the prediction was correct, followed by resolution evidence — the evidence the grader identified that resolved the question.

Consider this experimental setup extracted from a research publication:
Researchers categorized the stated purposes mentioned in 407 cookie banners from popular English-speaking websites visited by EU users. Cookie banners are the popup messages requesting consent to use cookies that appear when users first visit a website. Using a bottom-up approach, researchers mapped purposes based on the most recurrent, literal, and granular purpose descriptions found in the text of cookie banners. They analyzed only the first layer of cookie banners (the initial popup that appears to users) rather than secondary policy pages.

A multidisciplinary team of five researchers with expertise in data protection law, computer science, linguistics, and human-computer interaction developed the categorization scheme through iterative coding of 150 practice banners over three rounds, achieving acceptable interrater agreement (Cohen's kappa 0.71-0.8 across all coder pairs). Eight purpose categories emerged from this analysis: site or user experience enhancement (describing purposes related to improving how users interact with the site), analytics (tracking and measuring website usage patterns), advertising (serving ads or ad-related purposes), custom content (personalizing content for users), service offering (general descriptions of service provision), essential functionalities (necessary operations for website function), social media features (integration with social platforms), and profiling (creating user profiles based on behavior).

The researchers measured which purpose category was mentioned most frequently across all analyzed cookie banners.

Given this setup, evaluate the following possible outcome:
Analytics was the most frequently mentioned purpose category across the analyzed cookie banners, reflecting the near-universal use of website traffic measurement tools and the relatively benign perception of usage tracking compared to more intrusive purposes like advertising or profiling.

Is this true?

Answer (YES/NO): NO